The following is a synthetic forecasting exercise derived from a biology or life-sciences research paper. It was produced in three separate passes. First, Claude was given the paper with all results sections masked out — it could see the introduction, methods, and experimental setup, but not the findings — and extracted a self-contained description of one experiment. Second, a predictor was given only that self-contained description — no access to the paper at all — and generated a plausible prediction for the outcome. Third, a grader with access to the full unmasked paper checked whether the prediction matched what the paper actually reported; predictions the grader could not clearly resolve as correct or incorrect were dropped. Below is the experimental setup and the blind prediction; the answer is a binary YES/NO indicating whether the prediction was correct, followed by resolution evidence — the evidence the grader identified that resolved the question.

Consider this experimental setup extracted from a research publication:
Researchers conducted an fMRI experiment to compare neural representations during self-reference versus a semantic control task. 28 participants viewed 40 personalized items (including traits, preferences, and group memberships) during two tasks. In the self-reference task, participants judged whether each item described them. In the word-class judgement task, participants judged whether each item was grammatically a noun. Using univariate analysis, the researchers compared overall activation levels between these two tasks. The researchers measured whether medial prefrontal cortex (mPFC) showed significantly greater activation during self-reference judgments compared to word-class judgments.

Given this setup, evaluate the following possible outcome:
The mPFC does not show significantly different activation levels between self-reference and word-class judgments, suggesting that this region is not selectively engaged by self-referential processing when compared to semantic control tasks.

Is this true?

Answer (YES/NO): NO